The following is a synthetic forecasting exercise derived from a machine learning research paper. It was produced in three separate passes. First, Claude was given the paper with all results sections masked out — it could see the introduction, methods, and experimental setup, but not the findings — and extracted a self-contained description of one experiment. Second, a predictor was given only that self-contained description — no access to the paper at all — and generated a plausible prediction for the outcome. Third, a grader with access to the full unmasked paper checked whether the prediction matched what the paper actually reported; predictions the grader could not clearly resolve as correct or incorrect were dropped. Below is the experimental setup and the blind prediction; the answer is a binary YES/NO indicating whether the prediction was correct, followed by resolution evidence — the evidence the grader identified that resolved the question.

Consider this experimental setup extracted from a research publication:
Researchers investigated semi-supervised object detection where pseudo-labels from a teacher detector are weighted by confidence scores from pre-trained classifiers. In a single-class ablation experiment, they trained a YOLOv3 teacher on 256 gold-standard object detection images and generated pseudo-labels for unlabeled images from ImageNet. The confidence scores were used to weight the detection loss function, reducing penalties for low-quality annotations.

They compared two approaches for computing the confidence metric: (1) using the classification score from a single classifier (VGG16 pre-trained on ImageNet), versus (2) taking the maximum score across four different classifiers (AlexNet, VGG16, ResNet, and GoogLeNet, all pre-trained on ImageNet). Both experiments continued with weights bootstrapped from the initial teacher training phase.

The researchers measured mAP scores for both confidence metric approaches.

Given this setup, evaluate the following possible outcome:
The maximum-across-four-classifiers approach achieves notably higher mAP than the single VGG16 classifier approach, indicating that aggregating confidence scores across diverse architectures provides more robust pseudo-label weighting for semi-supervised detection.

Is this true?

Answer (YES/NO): YES